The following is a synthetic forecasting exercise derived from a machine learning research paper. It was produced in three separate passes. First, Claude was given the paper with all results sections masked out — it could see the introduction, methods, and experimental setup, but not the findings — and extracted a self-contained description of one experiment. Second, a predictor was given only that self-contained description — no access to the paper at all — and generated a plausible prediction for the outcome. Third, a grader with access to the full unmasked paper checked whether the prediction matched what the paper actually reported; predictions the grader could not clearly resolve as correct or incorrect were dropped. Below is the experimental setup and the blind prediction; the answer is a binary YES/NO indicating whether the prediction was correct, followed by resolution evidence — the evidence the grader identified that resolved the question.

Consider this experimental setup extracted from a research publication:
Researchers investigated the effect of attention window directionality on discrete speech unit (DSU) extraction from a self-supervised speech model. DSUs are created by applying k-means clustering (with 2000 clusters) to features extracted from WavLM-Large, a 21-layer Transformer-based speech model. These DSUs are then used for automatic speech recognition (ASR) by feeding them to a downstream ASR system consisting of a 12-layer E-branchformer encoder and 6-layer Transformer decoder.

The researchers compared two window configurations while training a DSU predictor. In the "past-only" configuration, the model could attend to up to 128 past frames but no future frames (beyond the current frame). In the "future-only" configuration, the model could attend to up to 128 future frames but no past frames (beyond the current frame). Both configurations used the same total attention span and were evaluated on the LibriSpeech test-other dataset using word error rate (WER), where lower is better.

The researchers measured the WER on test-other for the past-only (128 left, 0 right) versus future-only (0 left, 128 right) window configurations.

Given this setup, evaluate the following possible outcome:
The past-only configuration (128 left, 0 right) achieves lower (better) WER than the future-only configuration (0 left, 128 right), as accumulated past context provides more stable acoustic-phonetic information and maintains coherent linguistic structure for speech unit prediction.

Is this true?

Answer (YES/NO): NO